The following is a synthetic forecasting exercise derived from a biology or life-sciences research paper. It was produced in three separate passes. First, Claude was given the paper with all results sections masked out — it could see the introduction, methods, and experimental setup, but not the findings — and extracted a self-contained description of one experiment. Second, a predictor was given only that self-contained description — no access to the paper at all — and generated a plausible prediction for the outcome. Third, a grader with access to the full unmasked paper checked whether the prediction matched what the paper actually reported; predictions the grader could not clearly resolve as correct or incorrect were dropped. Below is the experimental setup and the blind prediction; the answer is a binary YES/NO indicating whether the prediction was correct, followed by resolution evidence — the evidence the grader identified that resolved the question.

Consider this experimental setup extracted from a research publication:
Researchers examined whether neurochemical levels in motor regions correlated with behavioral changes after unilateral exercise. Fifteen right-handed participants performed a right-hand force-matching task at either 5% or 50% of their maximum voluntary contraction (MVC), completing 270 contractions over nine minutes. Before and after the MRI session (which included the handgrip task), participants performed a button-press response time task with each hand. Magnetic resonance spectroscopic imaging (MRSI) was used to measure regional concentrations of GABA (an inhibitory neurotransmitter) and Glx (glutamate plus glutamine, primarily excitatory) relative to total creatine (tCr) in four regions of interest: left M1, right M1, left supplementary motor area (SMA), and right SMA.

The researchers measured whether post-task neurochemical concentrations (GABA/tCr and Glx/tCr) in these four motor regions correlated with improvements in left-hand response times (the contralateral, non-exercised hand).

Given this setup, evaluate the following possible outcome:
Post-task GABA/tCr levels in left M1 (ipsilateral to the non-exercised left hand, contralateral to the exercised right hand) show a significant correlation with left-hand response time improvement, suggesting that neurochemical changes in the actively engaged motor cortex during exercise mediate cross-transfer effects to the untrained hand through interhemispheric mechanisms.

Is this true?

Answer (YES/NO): NO